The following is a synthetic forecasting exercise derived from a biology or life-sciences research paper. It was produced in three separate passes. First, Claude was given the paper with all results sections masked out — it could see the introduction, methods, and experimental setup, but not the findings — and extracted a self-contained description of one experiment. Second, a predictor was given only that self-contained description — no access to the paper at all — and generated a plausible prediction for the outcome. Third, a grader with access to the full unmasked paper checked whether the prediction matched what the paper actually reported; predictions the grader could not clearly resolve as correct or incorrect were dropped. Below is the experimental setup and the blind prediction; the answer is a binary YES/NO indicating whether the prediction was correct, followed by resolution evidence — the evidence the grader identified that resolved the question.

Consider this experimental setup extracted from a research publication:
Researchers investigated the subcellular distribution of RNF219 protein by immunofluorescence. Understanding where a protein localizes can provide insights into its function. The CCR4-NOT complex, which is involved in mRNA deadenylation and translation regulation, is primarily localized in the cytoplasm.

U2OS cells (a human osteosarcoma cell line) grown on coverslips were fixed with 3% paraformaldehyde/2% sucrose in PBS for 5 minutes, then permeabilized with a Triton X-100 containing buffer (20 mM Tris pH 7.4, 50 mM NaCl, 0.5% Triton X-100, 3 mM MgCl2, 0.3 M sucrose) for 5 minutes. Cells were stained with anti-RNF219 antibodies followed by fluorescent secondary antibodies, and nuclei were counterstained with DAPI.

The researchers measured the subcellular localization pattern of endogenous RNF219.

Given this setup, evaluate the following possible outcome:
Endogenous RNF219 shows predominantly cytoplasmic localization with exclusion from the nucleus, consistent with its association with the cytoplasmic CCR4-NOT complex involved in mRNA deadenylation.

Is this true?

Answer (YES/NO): NO